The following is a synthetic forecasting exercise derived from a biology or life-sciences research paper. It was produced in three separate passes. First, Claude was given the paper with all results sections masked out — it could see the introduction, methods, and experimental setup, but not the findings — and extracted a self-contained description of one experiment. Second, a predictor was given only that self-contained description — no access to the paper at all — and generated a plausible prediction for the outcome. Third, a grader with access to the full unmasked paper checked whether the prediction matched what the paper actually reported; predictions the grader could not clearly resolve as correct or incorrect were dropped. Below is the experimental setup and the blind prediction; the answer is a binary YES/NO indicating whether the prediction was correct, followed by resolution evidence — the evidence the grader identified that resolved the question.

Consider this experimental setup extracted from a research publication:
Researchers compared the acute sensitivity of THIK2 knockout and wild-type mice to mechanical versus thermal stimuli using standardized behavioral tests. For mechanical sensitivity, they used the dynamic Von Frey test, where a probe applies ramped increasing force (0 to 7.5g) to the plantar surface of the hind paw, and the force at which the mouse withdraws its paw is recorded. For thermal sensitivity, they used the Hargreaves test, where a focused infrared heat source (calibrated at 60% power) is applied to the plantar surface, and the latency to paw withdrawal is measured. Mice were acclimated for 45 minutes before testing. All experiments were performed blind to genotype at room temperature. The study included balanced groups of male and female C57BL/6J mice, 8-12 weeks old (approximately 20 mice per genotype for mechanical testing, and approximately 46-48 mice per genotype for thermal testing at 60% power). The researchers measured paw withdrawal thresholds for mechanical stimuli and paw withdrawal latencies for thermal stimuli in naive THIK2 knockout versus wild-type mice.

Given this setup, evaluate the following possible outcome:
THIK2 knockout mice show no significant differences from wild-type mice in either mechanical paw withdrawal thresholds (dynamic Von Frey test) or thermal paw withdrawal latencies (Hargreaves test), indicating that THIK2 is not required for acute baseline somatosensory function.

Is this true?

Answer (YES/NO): NO